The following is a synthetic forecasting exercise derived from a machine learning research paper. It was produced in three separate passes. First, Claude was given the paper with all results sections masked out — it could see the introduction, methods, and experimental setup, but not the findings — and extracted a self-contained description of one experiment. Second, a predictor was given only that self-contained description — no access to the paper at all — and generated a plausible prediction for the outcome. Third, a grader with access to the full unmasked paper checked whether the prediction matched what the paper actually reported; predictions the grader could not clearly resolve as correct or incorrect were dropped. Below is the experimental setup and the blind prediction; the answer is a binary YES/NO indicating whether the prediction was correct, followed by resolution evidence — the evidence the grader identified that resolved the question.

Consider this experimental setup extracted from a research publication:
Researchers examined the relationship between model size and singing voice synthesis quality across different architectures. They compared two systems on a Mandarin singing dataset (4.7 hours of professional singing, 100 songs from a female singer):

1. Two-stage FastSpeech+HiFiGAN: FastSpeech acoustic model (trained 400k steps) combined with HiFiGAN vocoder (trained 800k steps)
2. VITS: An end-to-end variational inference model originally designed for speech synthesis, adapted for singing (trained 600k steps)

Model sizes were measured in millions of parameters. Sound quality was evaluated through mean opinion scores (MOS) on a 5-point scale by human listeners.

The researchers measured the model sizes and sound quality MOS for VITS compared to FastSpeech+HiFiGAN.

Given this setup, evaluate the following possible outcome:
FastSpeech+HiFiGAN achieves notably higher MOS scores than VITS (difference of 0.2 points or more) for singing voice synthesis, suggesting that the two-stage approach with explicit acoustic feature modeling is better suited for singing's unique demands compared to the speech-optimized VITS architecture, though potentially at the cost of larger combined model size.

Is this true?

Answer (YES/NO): YES